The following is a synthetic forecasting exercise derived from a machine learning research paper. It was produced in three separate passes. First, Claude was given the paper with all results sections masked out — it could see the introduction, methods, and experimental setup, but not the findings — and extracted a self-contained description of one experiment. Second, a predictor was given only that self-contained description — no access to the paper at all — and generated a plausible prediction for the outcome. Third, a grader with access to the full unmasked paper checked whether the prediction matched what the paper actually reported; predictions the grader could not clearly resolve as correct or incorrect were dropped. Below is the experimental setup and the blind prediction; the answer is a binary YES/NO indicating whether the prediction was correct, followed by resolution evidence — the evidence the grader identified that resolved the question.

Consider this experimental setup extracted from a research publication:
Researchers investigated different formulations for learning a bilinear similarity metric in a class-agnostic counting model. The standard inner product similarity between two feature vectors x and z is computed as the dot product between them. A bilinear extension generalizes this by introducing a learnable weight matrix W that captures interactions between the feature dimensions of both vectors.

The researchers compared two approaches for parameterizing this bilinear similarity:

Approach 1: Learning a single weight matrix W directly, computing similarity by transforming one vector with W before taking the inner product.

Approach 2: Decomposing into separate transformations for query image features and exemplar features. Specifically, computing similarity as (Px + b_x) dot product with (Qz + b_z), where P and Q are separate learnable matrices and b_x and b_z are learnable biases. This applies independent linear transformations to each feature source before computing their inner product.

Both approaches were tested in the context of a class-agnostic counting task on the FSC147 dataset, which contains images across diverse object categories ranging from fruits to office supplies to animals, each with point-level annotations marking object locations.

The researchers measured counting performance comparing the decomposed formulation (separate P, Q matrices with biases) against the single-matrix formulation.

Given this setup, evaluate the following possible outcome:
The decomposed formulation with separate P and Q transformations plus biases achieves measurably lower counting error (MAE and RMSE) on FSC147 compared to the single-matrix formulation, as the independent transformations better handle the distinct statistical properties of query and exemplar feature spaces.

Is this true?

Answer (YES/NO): YES